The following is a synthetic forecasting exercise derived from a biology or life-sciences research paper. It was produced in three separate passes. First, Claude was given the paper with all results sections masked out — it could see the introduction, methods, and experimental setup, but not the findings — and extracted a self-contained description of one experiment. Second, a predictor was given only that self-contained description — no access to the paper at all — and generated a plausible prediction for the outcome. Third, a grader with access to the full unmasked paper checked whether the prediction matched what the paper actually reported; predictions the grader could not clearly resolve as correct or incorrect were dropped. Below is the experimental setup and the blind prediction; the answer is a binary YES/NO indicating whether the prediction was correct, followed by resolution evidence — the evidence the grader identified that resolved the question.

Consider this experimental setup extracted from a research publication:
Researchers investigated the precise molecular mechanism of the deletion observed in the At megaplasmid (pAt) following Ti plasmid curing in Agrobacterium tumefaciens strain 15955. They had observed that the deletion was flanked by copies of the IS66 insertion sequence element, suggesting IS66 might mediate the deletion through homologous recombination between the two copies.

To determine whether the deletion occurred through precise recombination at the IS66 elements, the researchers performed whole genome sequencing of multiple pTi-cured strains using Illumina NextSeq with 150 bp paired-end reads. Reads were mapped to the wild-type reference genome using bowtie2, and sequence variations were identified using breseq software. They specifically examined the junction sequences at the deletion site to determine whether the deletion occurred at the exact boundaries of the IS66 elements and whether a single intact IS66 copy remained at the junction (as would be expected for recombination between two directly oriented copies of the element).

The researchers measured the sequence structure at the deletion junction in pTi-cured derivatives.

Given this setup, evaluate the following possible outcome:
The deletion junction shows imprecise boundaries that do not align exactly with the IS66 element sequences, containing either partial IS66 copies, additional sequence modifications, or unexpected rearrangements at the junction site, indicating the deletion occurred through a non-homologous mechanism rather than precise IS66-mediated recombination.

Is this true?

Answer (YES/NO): NO